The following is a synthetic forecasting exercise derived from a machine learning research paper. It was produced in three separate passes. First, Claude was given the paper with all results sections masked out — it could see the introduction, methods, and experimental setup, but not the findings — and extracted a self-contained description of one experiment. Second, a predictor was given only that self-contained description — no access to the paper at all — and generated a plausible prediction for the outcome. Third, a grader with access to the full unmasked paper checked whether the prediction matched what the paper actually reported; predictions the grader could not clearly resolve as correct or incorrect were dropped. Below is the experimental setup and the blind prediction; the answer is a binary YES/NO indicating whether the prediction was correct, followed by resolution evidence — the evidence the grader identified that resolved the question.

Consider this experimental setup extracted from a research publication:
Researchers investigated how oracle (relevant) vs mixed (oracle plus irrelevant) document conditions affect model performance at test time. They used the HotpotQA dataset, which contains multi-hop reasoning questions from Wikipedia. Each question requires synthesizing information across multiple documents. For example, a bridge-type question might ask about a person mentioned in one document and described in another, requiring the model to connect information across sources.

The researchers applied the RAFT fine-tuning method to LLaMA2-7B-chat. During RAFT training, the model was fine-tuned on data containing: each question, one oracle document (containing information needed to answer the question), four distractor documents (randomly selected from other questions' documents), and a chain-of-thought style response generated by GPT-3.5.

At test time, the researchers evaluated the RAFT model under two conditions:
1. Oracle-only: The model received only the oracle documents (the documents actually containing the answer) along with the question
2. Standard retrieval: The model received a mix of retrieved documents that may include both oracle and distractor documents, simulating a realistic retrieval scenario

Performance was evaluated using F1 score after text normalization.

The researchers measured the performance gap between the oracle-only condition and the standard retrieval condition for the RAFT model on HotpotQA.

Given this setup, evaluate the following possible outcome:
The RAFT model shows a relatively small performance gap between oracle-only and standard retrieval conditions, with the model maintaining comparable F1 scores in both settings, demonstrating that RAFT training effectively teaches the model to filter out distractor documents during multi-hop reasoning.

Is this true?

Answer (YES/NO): NO